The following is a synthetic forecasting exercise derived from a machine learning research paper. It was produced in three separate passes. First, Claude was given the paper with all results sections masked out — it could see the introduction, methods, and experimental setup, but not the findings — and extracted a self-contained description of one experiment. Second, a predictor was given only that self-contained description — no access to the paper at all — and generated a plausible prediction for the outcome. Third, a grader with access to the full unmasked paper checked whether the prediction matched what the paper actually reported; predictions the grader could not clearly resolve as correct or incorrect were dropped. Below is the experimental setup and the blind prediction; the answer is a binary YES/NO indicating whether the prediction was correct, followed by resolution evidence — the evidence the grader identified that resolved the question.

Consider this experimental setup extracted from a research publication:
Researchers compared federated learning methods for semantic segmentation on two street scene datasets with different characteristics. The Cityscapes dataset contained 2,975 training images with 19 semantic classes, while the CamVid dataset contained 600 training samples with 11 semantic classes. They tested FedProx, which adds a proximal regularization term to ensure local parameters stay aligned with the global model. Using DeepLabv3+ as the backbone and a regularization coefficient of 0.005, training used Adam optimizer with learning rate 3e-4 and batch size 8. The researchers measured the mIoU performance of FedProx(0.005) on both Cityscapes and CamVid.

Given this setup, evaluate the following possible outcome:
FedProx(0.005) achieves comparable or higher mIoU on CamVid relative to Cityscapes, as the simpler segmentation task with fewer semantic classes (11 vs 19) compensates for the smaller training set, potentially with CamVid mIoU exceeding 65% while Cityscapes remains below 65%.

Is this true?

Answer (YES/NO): YES